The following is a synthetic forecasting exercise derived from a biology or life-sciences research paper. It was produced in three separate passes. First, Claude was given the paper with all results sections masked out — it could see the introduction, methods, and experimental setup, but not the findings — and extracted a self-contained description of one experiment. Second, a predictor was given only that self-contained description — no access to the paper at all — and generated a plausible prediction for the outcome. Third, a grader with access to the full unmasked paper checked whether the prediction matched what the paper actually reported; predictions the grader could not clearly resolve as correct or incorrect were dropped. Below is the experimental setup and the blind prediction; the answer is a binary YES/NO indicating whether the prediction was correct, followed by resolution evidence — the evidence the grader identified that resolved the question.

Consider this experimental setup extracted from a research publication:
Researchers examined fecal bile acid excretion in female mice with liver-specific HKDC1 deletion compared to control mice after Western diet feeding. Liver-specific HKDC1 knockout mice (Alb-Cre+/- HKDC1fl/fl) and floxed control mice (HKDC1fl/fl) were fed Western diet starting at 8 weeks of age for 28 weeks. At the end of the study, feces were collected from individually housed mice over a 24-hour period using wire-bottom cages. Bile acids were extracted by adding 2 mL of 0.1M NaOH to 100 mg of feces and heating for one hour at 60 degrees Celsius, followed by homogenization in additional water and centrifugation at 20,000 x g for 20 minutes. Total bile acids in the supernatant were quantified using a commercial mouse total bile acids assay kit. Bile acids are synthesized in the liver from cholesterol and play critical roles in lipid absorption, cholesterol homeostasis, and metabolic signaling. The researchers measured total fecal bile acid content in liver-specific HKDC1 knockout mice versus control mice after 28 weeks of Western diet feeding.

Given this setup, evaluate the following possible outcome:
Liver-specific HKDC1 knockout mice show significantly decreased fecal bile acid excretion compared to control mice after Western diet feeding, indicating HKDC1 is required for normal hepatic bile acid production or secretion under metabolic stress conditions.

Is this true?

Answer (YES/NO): NO